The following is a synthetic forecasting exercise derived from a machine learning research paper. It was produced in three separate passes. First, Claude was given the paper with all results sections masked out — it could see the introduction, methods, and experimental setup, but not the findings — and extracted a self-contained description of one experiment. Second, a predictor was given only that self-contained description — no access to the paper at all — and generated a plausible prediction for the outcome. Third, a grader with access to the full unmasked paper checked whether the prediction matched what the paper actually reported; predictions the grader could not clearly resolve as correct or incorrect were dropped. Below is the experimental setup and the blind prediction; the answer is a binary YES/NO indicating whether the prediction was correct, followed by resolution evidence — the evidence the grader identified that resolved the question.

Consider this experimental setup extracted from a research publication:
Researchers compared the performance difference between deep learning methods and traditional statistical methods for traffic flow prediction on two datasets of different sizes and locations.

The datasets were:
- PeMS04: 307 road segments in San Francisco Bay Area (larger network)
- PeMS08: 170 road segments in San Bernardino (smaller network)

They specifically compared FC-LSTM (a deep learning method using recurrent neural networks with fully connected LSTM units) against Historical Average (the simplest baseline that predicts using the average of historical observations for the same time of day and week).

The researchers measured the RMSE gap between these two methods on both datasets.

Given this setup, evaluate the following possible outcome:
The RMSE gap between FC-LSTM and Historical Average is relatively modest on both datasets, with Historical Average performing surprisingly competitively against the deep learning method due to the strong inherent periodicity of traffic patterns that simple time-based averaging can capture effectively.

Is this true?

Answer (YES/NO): NO